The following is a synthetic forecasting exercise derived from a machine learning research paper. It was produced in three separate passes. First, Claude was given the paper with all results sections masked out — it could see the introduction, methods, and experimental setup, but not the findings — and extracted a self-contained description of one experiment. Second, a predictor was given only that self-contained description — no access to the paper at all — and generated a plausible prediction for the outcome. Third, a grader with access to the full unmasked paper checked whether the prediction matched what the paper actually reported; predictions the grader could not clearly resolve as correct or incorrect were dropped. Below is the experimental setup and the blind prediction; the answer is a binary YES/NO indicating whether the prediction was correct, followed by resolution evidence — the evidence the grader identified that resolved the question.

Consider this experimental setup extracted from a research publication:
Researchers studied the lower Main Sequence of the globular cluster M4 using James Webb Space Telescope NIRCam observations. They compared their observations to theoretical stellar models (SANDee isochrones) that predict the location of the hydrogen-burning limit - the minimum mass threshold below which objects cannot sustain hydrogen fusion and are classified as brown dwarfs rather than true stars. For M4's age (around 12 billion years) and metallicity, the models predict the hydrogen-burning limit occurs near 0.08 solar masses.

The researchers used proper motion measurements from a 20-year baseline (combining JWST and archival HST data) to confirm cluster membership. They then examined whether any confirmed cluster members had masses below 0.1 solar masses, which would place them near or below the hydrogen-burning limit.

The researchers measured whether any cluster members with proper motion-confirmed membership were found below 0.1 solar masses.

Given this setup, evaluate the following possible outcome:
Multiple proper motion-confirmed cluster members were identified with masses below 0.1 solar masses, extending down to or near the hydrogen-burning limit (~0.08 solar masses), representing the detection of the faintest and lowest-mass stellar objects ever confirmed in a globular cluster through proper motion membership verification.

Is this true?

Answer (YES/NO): NO